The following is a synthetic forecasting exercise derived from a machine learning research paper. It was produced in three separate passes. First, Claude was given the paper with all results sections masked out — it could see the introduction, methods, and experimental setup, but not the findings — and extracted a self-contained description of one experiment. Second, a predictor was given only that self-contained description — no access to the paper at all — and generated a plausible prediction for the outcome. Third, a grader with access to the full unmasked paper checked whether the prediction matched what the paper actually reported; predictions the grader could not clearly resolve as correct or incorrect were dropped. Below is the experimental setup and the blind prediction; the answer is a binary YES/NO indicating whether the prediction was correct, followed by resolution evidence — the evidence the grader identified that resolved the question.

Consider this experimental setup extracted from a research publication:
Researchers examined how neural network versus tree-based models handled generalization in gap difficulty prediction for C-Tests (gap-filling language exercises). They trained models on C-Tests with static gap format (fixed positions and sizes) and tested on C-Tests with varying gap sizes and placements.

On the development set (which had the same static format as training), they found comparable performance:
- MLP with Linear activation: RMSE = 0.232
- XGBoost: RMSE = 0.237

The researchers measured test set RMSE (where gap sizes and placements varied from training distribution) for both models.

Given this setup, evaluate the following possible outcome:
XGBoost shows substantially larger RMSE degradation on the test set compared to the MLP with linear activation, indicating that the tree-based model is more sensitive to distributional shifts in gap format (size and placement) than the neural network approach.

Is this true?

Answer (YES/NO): NO